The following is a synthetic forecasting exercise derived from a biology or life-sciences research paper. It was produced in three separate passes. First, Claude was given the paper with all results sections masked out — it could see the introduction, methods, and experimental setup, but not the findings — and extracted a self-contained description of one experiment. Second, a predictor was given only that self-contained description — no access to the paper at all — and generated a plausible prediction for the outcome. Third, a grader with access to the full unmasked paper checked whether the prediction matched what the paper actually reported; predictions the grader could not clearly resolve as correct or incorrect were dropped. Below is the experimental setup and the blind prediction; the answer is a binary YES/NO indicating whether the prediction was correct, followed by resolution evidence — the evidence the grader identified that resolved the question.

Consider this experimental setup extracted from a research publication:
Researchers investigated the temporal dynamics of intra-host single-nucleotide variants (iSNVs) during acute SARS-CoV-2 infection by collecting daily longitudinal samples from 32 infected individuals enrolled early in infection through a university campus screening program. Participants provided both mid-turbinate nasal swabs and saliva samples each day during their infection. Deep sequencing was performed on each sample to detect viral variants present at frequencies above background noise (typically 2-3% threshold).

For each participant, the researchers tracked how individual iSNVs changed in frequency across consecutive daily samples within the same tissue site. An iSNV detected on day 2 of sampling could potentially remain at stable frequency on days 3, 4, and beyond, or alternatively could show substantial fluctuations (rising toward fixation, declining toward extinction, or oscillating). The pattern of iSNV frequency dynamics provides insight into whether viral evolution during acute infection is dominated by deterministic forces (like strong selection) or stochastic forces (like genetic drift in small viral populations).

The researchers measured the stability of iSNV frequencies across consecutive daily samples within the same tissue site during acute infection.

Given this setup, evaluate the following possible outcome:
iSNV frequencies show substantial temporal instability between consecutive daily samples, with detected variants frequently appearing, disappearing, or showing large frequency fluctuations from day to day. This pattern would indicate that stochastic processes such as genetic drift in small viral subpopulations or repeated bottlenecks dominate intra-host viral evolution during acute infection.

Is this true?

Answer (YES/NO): YES